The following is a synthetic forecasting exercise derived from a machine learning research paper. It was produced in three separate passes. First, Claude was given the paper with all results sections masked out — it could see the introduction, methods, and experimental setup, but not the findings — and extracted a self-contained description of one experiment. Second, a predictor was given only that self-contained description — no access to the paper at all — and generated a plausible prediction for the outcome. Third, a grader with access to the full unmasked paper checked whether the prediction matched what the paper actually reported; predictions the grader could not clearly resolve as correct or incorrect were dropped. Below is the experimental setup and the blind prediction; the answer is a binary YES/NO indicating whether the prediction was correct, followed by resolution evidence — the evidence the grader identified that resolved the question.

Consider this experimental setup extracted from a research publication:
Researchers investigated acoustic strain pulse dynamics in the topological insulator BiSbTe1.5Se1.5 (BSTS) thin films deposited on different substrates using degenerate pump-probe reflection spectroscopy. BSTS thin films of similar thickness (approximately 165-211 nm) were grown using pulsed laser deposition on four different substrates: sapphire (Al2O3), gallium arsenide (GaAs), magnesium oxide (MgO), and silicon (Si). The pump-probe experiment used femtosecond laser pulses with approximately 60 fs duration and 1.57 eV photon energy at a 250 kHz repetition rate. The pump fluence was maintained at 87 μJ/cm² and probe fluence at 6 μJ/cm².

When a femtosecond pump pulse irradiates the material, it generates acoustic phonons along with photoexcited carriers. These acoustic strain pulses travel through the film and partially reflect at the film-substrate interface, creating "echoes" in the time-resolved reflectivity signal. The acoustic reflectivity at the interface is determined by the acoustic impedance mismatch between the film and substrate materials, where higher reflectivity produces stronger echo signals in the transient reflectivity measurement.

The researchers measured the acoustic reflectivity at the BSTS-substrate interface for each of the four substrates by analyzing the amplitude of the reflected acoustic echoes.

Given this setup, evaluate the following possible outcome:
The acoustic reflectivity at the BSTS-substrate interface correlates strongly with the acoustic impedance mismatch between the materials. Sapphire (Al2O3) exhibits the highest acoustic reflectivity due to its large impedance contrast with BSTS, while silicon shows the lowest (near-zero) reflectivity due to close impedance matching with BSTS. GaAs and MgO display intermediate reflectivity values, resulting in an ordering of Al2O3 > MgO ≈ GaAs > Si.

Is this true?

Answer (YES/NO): NO